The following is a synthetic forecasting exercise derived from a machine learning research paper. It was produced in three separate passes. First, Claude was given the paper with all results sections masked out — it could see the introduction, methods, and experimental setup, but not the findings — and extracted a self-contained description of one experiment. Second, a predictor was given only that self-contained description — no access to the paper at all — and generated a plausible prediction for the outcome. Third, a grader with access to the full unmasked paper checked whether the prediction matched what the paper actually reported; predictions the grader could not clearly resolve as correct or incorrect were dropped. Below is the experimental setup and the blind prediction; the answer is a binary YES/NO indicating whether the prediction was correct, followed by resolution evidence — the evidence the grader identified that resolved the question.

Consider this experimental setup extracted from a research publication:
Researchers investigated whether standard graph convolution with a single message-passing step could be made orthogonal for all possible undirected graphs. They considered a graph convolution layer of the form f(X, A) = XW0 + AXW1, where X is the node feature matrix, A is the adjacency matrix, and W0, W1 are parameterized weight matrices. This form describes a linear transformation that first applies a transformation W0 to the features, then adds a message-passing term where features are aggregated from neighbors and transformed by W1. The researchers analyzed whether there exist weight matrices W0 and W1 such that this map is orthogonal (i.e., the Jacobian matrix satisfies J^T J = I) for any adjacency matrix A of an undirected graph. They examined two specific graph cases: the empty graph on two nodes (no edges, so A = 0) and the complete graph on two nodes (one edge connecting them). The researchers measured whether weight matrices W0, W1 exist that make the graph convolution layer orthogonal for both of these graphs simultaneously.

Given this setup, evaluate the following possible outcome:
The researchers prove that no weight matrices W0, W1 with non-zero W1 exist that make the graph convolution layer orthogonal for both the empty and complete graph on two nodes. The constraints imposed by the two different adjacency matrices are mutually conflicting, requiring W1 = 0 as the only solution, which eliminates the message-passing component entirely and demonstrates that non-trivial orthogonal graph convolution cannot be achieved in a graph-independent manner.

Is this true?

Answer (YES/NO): YES